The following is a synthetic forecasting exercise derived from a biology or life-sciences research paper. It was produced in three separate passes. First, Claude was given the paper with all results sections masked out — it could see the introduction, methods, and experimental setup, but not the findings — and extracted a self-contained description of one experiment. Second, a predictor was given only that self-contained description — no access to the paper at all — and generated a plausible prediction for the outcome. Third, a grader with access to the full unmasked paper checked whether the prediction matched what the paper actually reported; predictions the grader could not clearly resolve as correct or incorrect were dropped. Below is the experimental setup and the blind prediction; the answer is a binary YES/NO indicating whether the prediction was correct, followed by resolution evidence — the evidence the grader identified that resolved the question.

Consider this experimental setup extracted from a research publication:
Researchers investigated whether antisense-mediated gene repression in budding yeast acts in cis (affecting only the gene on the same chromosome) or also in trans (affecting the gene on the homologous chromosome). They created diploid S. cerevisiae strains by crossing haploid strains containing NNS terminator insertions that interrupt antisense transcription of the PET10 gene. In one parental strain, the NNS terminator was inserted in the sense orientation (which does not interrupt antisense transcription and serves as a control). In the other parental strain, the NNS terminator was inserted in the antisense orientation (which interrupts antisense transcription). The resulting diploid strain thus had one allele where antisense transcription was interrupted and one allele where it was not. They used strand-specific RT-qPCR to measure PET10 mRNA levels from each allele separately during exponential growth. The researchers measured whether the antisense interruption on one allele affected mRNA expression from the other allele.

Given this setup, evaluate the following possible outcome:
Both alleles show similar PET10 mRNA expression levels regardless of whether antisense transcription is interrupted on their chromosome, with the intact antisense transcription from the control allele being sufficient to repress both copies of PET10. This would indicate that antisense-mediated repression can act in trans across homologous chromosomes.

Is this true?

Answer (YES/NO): NO